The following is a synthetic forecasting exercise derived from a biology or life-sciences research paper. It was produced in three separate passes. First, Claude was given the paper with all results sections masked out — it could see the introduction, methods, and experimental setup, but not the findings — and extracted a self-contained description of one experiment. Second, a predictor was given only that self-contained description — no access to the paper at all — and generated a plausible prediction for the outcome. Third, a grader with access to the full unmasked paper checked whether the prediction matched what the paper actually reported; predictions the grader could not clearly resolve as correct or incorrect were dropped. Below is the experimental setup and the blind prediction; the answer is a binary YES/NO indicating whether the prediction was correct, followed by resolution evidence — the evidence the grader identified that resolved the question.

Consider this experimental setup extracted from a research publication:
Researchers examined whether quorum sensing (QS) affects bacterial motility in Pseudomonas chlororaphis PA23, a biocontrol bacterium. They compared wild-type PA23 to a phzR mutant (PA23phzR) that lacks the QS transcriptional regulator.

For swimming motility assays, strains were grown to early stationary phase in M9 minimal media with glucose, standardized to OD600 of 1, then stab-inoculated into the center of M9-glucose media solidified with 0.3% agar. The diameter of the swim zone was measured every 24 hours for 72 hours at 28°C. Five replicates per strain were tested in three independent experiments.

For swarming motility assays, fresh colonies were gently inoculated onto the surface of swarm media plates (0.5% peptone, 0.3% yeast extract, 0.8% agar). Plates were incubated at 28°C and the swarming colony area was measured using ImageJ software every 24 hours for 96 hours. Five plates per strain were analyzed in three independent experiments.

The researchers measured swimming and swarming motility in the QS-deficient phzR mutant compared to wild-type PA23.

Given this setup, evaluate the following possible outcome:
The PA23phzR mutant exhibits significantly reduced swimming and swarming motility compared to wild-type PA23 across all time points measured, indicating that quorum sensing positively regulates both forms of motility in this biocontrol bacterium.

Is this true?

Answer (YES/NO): NO